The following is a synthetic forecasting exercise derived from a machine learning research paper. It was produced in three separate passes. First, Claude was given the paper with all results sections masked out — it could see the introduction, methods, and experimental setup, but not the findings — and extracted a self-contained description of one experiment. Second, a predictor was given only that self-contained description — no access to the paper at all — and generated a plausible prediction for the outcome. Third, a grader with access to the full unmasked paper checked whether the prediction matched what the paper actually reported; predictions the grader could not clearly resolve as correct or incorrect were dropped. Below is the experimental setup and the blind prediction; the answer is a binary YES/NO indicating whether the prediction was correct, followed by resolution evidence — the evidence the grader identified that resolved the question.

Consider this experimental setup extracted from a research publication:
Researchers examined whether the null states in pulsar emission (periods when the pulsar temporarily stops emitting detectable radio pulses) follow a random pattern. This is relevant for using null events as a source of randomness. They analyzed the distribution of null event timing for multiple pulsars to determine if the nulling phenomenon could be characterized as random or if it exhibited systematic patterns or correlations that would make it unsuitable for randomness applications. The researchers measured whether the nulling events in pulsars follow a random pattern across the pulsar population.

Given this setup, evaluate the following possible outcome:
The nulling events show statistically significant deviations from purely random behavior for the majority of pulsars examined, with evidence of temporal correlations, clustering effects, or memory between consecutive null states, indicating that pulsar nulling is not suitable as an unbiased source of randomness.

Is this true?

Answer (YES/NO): YES